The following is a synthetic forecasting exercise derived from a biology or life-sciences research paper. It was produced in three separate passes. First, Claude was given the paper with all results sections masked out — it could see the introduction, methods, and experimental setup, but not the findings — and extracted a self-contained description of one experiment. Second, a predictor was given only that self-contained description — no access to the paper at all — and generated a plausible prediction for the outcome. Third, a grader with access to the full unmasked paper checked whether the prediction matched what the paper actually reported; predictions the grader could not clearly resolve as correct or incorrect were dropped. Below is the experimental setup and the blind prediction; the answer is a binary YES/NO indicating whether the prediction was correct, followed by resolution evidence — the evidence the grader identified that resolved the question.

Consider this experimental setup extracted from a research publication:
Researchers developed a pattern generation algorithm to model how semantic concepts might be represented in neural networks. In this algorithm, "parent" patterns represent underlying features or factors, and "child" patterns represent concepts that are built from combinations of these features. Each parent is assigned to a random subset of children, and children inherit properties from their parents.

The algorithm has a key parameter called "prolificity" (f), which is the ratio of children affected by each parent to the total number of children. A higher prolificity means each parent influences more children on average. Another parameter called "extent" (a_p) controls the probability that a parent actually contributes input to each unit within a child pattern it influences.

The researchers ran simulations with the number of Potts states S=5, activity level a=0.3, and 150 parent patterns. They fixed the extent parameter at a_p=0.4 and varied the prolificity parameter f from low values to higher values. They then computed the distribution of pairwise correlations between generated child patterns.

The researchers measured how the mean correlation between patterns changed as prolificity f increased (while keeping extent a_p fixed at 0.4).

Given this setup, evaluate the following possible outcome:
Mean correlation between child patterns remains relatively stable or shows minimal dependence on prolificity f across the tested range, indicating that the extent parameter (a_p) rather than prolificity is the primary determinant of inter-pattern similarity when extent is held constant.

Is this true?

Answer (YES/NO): NO